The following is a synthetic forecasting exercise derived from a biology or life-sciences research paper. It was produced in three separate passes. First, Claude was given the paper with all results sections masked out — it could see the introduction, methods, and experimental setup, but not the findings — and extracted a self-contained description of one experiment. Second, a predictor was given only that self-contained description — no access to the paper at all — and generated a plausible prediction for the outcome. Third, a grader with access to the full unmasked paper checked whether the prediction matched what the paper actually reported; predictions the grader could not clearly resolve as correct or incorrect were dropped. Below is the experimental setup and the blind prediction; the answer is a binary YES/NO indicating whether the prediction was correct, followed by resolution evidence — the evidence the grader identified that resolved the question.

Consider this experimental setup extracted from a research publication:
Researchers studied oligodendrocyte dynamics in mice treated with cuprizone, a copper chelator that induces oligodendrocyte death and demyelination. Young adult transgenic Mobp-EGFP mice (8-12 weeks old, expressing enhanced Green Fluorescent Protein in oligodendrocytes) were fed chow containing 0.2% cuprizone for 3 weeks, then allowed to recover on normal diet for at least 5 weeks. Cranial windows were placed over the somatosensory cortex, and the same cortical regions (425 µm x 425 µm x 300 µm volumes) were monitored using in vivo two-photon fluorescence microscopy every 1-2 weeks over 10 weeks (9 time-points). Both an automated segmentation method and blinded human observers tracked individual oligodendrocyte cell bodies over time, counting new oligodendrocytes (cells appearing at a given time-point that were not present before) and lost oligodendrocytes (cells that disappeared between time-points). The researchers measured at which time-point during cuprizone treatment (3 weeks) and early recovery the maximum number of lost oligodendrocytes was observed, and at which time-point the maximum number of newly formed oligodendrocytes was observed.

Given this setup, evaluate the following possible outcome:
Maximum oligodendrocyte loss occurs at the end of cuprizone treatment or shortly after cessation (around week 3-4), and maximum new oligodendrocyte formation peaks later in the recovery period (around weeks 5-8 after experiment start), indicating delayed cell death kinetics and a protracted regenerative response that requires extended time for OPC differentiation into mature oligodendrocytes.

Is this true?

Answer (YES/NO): NO